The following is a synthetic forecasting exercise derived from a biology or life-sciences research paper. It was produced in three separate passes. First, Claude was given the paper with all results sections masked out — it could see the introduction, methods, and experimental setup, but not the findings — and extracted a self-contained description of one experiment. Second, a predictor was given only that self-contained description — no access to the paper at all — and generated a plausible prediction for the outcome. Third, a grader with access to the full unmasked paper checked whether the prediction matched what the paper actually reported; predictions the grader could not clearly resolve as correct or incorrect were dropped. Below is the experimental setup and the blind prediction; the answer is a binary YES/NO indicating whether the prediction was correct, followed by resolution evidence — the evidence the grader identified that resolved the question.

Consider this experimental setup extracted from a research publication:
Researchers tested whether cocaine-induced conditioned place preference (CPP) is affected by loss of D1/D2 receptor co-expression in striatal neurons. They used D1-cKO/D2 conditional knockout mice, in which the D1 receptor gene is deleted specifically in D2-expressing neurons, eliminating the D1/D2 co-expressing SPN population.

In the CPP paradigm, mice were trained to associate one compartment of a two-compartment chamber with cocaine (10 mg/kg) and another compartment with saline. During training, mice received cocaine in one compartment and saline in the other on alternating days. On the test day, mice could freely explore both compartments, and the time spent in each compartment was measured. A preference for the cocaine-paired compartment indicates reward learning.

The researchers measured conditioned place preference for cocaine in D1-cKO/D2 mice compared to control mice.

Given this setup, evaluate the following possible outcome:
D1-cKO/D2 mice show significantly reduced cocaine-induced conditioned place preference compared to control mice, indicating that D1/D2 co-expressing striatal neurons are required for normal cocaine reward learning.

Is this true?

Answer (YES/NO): NO